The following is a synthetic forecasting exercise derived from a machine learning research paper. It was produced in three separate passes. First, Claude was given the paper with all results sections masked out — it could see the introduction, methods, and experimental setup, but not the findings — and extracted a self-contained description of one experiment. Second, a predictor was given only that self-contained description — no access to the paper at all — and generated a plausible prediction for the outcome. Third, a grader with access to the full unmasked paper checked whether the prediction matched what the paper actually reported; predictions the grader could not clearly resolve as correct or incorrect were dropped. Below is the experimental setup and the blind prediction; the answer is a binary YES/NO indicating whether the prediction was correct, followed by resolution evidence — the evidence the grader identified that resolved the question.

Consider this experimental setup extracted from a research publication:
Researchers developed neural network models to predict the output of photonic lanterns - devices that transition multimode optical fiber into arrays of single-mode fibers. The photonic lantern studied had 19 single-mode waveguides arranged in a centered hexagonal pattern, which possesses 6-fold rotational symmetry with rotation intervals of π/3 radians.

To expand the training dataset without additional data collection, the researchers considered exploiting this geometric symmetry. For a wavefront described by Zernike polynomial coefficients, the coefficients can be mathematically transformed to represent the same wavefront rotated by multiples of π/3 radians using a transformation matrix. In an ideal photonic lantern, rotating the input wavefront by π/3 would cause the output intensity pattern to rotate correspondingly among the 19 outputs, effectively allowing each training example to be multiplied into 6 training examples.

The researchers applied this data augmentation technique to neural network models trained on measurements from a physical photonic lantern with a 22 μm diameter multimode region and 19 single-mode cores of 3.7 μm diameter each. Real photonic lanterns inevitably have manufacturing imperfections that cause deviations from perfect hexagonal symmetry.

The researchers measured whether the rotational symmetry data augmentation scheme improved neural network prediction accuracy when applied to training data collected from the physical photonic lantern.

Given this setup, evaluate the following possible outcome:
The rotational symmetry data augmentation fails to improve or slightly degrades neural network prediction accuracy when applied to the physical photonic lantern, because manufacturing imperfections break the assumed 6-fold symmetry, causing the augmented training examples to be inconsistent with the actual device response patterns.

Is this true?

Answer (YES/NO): YES